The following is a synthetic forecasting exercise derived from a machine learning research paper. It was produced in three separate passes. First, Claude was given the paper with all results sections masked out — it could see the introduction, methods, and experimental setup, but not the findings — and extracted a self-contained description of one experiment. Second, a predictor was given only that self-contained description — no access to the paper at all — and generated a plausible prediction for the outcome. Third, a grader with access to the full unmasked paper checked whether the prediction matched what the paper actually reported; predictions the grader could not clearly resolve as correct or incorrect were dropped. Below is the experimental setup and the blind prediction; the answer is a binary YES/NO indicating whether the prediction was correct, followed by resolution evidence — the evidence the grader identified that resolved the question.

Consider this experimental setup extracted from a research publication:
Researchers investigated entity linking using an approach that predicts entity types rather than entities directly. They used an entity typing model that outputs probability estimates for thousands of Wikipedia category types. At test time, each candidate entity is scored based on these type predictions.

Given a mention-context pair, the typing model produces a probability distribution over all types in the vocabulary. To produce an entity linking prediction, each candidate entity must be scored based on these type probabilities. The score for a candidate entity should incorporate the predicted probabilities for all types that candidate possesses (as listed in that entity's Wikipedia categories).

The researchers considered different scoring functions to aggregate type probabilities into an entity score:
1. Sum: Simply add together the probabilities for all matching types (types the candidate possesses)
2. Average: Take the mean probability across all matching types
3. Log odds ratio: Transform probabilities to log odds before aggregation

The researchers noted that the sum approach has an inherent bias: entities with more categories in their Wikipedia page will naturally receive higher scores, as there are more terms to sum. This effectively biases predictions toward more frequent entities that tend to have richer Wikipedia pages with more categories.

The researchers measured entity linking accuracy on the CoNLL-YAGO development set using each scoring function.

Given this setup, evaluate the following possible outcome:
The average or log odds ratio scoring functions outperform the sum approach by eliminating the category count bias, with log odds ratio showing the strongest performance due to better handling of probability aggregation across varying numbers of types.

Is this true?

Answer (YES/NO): NO